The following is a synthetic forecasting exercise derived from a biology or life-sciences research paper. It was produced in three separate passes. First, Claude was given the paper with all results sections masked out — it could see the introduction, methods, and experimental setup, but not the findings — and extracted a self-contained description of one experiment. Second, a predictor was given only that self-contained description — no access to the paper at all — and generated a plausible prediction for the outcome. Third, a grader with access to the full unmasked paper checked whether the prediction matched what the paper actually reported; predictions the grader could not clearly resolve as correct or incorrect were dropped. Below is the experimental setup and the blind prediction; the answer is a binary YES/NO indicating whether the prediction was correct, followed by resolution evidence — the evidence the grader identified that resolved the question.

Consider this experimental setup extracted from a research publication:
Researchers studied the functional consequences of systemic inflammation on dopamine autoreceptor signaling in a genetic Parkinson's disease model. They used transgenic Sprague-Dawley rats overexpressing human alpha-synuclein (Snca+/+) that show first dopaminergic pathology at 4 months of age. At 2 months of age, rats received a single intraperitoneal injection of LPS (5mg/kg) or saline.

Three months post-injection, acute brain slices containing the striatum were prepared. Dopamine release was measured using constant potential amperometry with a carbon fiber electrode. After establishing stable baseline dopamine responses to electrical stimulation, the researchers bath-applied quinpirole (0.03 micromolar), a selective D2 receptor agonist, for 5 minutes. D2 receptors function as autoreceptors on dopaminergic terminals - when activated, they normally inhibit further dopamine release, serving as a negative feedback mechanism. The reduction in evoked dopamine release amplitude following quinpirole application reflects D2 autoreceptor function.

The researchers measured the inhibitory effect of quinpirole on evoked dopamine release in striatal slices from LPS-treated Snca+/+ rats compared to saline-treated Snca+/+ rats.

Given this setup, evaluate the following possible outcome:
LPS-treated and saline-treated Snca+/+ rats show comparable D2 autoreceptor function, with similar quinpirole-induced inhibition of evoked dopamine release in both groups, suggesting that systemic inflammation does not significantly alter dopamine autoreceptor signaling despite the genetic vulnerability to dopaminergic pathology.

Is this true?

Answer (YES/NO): YES